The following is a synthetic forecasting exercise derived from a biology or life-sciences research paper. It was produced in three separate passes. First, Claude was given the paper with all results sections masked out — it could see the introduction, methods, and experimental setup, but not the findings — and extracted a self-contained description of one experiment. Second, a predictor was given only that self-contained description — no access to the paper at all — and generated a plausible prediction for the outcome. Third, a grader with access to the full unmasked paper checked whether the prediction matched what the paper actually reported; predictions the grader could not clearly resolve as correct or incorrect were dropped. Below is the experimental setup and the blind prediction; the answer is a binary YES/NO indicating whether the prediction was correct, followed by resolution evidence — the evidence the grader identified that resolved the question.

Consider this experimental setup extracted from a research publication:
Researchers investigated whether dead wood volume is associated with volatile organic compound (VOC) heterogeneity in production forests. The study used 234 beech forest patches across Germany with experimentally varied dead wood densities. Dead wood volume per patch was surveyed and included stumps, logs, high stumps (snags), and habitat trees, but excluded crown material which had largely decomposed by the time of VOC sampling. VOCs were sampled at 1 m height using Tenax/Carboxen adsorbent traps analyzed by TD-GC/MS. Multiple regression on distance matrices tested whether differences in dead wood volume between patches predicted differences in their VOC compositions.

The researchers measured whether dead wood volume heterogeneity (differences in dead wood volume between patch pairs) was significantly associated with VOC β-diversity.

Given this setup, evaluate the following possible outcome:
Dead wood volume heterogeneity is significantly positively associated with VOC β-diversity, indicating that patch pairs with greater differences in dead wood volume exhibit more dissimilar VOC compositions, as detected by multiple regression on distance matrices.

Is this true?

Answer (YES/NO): YES